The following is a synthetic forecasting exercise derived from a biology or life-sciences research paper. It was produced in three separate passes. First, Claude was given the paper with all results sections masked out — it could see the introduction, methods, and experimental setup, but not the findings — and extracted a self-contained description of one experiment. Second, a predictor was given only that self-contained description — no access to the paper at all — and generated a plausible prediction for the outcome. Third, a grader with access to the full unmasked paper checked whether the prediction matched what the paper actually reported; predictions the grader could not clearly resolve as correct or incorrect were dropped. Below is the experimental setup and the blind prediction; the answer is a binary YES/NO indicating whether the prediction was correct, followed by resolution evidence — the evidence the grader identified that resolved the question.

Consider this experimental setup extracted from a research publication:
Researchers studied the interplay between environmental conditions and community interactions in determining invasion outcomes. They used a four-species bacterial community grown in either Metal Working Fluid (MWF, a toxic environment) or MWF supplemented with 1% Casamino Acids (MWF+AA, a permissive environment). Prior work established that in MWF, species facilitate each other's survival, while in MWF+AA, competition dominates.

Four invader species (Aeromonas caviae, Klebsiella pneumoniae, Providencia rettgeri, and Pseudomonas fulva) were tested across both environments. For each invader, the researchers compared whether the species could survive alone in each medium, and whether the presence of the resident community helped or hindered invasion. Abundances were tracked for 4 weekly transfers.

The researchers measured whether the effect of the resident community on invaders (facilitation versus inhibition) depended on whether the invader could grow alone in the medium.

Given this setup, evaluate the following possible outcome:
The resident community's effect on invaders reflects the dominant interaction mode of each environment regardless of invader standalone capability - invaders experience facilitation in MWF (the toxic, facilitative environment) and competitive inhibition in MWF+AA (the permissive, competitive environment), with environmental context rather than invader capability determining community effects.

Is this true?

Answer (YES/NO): NO